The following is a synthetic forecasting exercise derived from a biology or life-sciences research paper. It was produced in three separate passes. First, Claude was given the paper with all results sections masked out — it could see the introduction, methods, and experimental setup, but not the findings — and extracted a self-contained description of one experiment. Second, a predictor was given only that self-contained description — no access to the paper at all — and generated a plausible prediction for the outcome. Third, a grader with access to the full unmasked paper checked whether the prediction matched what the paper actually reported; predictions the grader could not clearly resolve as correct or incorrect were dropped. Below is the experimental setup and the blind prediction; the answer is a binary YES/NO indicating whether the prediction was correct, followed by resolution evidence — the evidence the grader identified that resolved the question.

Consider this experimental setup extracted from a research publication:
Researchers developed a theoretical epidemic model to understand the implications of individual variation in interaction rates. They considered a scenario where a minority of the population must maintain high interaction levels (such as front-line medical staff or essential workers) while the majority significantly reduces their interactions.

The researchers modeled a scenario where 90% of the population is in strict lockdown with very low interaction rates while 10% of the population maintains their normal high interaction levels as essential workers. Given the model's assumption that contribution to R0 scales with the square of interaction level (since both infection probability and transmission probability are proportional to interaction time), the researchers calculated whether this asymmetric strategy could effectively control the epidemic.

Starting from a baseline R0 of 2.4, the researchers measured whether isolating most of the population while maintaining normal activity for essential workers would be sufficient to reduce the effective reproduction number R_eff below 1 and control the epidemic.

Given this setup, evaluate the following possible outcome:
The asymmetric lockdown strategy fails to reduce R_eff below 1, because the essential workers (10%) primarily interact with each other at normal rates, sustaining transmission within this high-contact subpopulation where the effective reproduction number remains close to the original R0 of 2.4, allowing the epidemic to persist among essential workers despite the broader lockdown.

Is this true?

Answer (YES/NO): YES